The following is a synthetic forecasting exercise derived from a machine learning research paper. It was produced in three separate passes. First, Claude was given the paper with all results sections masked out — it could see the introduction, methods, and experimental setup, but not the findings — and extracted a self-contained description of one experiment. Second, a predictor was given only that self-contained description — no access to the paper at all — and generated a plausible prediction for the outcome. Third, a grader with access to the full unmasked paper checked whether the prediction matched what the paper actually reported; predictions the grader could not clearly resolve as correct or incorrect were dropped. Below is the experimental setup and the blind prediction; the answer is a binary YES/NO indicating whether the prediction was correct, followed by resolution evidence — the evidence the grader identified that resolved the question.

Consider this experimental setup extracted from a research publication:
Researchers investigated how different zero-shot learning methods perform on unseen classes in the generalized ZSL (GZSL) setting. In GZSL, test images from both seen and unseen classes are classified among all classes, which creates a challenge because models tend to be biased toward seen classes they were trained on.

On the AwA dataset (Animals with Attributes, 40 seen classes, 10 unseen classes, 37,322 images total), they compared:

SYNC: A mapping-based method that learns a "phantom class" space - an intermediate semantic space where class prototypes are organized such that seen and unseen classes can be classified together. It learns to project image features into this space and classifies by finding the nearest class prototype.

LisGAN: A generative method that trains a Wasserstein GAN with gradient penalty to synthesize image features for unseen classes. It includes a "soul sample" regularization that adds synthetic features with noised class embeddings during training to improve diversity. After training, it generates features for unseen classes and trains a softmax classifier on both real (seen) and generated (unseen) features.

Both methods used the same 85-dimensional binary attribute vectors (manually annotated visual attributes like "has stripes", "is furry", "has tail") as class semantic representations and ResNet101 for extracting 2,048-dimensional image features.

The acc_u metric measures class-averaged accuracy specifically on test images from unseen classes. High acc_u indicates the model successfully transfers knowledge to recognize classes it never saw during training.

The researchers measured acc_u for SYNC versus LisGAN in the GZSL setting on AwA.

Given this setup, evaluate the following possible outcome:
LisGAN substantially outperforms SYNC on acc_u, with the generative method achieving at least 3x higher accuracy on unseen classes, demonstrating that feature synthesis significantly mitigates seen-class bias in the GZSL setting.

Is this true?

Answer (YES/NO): YES